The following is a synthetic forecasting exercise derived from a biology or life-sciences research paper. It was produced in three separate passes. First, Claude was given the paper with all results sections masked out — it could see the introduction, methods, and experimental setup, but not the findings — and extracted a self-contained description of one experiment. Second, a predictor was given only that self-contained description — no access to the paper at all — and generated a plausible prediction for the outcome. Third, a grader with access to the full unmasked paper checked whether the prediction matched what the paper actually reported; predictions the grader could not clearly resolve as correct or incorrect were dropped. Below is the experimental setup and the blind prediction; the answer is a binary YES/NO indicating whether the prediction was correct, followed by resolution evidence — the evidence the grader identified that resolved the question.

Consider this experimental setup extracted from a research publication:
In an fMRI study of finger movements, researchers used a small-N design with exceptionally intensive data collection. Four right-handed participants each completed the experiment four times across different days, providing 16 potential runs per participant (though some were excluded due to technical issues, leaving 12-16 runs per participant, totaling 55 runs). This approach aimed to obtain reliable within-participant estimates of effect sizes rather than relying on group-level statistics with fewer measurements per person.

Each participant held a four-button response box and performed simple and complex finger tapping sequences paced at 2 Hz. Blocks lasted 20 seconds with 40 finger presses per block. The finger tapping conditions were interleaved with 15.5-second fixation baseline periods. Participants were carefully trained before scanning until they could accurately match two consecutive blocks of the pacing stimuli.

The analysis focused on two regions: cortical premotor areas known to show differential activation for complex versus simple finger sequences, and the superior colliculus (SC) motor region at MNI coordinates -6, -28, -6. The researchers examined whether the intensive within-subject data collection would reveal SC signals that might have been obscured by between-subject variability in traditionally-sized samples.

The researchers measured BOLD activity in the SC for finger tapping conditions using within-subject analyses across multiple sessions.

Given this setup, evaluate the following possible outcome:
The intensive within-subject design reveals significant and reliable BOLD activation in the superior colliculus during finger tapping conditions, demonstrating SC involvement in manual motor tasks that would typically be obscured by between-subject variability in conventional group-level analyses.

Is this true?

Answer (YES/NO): NO